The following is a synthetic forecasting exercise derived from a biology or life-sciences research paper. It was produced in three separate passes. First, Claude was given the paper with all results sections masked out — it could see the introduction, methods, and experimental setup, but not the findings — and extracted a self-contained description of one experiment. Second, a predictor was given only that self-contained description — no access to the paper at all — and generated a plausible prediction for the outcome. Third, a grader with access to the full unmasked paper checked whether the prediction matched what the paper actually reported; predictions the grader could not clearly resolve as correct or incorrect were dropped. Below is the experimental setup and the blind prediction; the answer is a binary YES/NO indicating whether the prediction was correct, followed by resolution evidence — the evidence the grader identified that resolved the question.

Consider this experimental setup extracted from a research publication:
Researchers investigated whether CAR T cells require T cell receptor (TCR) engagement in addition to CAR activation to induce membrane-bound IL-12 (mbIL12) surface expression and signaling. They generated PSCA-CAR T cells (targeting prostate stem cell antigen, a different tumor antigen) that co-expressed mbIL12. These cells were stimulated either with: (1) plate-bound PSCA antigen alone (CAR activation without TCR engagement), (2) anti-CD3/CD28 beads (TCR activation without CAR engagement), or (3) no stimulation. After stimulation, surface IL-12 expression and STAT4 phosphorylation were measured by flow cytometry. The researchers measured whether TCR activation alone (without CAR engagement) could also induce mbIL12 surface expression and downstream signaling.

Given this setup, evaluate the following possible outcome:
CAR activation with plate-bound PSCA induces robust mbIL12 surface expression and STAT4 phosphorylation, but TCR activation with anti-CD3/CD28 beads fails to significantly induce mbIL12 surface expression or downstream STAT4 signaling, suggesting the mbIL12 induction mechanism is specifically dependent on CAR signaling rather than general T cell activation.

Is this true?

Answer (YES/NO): NO